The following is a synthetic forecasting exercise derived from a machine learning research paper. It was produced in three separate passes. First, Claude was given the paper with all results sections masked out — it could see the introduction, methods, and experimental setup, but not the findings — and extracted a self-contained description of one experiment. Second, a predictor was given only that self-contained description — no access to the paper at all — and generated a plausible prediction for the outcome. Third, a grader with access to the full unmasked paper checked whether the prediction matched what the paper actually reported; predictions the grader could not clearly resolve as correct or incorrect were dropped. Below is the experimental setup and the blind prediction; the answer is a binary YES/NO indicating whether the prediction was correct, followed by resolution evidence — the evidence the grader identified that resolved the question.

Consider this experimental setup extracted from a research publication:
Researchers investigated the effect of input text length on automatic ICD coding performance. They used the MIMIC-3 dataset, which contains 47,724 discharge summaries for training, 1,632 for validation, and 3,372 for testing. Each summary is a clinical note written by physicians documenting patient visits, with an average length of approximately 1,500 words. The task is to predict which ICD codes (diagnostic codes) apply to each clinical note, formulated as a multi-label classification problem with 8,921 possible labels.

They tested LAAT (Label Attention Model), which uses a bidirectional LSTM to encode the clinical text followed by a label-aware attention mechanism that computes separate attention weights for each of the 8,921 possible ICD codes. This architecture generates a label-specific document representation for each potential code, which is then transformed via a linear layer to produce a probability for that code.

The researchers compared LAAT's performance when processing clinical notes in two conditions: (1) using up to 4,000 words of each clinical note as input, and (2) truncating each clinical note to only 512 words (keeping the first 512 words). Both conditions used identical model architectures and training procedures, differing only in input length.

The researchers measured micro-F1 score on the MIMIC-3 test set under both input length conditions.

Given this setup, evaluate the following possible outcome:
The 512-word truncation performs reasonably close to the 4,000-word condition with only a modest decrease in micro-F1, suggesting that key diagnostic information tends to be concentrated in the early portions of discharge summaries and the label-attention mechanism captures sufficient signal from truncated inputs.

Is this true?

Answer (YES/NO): NO